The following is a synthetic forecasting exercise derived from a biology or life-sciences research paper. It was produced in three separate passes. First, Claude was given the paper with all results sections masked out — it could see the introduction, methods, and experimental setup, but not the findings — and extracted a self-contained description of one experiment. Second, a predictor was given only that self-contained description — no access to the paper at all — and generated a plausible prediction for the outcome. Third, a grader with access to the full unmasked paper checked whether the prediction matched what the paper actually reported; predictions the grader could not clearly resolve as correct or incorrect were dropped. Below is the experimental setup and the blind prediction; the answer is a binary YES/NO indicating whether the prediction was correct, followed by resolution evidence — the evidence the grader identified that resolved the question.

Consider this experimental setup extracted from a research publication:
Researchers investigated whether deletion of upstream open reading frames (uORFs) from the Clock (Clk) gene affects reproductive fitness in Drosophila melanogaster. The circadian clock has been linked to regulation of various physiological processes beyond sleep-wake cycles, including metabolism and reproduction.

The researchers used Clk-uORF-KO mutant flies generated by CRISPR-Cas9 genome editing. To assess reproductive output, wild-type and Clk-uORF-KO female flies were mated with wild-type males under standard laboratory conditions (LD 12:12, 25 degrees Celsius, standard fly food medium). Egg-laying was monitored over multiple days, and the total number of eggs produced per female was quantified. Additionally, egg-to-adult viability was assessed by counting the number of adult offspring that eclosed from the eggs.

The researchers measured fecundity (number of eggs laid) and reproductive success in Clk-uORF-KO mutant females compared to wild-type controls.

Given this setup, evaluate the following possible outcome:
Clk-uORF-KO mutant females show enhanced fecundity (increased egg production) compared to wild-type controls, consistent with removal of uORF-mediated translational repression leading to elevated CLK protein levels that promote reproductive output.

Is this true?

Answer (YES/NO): NO